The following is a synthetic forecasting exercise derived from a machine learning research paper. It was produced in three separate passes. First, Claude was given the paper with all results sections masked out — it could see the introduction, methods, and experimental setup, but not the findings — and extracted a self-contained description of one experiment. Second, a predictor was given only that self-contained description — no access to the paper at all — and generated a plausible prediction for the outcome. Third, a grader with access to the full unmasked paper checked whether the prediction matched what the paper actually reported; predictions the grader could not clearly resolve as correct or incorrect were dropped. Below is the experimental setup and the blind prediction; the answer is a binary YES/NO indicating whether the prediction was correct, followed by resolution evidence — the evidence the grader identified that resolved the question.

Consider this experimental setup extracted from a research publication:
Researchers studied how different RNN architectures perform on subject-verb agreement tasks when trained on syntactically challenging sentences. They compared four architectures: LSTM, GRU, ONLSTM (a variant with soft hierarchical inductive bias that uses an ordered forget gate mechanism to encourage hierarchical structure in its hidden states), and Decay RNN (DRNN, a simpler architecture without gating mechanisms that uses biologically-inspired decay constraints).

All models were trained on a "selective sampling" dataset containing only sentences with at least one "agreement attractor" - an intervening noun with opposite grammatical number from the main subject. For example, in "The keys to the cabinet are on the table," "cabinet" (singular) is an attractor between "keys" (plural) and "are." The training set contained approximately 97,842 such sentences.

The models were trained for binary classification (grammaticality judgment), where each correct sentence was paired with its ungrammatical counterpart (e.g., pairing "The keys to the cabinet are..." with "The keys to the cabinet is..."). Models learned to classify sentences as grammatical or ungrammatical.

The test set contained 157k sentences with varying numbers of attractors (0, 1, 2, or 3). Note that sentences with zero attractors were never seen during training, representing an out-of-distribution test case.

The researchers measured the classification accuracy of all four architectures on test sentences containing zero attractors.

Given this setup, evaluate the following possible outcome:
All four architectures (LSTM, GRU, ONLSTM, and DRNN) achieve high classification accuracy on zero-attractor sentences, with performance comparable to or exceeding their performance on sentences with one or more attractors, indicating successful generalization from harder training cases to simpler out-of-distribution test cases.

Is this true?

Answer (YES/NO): NO